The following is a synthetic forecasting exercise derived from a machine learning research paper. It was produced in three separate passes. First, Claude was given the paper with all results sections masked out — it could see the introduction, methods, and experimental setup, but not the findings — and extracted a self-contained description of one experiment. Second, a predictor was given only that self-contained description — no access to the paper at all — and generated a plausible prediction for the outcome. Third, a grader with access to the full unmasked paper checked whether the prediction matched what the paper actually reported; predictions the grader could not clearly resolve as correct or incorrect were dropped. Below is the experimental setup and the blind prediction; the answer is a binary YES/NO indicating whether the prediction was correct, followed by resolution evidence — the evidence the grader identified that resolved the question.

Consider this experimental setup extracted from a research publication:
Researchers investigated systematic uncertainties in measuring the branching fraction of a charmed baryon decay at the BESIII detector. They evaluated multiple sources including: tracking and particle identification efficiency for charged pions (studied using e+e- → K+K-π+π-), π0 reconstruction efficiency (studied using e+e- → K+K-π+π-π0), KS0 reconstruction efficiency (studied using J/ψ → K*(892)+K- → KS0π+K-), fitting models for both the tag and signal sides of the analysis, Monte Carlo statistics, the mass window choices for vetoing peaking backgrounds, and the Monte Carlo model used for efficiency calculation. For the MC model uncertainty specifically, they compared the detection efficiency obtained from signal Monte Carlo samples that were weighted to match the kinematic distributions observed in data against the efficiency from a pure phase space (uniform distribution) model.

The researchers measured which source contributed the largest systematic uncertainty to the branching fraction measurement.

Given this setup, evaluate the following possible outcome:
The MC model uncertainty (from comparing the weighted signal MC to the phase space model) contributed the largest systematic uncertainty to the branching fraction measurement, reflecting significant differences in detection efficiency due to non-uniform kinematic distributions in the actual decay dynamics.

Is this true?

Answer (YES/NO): YES